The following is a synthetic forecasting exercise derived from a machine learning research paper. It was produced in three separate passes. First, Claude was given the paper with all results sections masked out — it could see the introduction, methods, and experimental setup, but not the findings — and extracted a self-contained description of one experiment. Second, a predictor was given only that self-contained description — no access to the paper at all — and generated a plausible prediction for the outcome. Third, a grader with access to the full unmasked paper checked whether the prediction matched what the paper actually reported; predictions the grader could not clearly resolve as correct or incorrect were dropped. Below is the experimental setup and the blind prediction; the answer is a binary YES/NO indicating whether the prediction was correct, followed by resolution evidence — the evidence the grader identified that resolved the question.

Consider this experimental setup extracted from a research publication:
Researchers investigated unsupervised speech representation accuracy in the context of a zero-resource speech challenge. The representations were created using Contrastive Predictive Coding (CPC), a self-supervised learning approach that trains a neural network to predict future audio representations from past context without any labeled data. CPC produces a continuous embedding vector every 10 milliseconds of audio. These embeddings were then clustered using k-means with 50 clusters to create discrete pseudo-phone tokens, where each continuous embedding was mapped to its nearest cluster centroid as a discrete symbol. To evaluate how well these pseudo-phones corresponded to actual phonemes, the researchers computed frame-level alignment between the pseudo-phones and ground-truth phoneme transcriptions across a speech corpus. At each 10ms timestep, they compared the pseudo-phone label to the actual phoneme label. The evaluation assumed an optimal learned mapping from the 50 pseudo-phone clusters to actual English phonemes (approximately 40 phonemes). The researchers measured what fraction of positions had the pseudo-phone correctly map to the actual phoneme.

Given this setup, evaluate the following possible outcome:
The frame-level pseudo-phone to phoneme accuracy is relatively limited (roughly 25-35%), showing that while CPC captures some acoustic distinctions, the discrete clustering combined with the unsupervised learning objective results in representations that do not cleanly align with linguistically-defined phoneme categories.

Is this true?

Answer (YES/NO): NO